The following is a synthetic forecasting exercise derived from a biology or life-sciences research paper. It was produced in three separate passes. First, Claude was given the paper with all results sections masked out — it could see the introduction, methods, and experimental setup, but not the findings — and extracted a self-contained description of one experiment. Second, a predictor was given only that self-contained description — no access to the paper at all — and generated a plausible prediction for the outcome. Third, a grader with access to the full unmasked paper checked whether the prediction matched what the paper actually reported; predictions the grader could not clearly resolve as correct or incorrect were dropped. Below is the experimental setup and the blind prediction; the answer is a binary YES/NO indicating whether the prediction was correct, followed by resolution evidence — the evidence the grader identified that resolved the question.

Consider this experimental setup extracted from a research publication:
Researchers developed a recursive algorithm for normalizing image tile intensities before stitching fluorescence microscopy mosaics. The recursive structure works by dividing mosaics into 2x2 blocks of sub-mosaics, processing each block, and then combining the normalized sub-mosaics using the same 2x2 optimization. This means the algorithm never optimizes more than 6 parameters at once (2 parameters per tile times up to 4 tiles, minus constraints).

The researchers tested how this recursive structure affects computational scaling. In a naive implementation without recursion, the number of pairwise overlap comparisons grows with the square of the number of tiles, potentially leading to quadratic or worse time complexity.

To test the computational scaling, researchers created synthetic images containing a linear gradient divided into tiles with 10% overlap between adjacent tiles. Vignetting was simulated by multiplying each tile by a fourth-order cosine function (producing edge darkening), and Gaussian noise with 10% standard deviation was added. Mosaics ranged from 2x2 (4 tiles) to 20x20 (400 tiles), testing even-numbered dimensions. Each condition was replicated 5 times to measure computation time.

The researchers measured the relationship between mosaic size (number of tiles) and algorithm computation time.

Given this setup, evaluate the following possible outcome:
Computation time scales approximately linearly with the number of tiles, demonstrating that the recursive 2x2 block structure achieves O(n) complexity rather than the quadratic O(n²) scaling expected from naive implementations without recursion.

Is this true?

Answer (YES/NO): YES